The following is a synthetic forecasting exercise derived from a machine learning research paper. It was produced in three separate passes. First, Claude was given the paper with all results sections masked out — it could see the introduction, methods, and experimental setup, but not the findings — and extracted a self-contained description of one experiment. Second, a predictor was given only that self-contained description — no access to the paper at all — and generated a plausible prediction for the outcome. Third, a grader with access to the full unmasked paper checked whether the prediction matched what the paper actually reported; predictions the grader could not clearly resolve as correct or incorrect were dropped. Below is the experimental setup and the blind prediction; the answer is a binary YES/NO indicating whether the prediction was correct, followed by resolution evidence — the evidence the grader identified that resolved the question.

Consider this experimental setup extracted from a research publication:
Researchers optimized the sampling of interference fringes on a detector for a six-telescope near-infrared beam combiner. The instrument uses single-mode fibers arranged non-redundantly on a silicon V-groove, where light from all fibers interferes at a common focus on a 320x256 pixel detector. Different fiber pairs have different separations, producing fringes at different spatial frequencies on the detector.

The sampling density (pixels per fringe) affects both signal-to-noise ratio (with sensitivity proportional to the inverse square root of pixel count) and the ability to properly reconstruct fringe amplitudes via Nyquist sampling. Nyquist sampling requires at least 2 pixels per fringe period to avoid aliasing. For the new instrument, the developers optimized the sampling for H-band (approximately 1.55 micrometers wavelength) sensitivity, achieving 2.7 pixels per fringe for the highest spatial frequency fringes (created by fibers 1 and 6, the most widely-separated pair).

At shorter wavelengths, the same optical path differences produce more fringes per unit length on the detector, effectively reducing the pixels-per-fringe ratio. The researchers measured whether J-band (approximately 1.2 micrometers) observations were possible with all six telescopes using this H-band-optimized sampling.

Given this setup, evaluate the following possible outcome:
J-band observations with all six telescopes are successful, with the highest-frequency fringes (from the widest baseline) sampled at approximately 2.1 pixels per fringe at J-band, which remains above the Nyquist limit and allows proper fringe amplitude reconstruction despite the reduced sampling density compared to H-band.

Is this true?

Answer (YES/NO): NO